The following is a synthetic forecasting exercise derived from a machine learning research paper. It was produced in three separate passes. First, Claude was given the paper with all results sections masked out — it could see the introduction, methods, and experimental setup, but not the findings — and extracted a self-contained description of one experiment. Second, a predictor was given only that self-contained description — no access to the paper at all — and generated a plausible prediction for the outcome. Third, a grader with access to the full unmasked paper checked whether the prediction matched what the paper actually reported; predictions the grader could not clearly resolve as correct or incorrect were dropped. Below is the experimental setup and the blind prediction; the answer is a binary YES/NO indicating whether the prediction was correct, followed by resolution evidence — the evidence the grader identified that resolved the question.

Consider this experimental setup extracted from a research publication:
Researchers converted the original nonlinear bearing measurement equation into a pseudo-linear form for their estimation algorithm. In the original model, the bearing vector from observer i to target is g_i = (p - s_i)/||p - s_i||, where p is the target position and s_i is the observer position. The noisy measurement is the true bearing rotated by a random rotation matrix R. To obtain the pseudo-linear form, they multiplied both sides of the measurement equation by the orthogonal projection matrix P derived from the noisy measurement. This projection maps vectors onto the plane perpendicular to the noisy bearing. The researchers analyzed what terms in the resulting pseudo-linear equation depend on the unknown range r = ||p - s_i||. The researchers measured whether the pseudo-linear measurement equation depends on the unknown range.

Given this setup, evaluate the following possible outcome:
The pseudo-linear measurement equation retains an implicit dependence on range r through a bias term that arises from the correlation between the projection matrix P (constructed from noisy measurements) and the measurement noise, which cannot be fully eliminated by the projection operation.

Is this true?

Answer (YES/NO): NO